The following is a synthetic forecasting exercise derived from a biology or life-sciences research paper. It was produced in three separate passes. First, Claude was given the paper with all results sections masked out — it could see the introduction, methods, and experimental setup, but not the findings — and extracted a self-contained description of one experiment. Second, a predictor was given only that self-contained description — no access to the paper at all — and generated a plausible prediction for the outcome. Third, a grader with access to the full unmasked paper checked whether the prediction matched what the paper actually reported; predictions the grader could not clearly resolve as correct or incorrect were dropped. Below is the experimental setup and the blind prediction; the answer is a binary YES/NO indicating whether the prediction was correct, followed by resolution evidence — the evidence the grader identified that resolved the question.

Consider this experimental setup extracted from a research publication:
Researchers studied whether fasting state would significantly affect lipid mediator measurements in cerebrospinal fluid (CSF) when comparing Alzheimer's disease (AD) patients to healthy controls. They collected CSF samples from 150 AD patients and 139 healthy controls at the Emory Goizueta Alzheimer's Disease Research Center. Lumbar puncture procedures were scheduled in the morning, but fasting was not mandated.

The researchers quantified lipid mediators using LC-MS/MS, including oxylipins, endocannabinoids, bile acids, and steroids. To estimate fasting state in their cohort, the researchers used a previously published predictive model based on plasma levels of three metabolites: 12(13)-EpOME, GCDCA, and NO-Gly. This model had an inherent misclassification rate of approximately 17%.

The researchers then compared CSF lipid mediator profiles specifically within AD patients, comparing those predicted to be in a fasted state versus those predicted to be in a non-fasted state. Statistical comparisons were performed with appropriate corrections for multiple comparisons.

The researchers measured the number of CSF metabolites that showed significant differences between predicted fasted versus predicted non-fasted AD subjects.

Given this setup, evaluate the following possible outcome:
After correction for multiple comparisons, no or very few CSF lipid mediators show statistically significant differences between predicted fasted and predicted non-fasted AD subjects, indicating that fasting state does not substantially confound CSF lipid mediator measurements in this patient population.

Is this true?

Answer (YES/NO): YES